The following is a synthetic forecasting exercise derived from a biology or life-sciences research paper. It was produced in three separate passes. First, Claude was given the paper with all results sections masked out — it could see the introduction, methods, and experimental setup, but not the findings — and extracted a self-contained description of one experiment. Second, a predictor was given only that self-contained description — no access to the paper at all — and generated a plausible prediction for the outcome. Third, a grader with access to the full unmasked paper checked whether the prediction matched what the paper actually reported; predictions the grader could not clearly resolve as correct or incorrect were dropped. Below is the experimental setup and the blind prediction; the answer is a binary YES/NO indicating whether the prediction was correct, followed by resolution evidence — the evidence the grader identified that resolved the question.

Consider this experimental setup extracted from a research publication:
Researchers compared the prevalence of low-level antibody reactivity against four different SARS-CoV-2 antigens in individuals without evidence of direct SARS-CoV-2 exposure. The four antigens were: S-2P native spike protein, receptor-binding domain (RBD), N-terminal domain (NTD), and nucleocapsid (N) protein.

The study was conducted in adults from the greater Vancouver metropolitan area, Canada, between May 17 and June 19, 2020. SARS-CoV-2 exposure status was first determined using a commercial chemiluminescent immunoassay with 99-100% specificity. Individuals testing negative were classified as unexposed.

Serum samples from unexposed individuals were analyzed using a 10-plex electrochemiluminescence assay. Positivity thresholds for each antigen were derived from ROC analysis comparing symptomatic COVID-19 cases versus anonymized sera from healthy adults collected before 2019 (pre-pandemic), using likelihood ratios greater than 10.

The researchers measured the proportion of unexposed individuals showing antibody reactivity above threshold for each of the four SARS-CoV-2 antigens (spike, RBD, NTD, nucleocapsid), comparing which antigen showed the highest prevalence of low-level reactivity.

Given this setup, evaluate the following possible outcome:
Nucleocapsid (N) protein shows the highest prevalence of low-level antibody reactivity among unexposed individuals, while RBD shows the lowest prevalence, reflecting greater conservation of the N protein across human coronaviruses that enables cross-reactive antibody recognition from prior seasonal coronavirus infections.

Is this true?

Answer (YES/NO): NO